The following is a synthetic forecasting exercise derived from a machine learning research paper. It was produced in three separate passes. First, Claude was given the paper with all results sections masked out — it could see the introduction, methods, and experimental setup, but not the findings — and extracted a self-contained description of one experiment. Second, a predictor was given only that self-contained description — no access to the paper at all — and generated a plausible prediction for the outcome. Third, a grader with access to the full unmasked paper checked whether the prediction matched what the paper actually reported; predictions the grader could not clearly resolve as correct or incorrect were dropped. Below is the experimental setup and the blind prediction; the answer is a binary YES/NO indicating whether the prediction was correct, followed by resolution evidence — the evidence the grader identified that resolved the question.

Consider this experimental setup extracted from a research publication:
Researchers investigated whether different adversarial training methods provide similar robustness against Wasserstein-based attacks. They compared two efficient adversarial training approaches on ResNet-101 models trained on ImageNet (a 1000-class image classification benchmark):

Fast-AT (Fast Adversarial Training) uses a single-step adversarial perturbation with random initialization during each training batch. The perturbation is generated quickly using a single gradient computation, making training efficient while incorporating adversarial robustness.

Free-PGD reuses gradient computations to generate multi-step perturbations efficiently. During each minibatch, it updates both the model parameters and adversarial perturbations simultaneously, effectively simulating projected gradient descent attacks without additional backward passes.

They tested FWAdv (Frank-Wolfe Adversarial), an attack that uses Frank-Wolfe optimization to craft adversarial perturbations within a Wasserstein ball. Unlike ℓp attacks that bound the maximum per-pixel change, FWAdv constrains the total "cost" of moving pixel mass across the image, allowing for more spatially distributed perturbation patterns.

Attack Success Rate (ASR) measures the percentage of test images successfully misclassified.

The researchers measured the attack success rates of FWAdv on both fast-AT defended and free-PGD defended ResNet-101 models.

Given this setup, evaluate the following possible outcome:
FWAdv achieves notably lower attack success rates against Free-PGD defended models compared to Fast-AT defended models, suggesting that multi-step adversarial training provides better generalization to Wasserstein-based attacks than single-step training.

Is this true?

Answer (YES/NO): NO